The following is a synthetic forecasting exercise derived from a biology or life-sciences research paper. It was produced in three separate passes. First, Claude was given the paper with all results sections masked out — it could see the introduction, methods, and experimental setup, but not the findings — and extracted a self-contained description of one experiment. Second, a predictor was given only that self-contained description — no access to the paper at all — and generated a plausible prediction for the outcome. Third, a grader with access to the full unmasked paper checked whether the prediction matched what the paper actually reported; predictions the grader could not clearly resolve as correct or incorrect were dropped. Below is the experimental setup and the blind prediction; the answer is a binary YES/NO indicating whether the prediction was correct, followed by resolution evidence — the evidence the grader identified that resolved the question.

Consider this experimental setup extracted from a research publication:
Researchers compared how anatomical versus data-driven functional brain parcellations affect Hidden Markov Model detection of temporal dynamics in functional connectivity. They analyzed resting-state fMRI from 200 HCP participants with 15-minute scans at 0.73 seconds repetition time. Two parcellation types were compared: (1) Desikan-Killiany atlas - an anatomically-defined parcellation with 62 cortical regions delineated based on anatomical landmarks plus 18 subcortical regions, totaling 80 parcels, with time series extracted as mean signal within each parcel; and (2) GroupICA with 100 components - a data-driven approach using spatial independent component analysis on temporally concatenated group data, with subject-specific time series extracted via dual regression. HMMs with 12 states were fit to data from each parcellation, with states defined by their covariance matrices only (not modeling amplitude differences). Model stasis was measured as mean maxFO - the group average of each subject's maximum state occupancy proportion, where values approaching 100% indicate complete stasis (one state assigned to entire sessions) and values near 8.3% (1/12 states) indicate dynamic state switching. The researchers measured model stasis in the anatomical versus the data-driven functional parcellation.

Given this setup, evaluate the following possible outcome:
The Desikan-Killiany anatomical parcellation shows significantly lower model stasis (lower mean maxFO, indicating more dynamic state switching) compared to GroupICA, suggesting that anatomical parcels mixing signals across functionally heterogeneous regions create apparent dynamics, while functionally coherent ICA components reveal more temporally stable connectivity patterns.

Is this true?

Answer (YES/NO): NO